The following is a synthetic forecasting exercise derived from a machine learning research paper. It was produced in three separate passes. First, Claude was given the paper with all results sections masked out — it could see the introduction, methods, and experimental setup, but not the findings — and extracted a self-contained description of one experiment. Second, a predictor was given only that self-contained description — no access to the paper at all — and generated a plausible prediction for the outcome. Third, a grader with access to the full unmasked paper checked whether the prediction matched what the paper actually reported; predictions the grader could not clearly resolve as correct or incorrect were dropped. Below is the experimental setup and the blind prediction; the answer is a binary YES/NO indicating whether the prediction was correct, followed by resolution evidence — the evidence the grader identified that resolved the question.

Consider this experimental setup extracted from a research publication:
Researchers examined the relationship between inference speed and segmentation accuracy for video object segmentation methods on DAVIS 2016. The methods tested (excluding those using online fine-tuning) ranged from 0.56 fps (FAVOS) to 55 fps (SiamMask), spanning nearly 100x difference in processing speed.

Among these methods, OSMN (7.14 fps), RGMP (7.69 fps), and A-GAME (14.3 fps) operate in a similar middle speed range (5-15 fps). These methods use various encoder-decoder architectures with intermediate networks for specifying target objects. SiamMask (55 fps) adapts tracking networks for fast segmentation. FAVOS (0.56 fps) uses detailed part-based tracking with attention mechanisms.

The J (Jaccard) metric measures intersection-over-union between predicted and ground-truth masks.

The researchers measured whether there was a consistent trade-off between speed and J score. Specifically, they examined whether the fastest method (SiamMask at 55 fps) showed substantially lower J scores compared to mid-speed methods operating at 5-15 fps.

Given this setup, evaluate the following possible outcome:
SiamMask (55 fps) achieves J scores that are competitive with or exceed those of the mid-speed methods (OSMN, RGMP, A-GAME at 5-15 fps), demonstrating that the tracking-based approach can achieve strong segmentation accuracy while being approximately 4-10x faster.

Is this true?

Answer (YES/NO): NO